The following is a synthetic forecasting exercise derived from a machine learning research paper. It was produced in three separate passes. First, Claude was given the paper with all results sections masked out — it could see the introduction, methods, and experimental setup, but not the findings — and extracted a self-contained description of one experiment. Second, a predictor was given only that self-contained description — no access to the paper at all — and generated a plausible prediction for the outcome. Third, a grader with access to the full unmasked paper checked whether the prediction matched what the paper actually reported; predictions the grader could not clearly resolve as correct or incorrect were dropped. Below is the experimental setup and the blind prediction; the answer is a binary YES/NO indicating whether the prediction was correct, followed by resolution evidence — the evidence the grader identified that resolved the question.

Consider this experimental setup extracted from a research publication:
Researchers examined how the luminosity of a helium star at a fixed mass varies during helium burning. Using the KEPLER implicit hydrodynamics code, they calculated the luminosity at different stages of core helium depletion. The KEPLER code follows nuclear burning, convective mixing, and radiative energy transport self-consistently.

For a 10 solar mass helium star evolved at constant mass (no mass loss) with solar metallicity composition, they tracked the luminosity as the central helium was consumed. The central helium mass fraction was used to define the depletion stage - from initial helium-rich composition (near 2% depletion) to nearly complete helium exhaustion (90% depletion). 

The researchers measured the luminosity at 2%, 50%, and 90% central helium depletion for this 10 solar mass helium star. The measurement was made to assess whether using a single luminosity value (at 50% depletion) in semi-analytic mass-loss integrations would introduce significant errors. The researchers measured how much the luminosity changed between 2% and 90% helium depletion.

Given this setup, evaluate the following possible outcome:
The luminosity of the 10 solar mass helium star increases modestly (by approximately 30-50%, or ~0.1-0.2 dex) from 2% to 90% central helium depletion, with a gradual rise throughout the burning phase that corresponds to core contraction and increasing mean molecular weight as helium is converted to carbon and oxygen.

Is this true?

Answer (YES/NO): YES